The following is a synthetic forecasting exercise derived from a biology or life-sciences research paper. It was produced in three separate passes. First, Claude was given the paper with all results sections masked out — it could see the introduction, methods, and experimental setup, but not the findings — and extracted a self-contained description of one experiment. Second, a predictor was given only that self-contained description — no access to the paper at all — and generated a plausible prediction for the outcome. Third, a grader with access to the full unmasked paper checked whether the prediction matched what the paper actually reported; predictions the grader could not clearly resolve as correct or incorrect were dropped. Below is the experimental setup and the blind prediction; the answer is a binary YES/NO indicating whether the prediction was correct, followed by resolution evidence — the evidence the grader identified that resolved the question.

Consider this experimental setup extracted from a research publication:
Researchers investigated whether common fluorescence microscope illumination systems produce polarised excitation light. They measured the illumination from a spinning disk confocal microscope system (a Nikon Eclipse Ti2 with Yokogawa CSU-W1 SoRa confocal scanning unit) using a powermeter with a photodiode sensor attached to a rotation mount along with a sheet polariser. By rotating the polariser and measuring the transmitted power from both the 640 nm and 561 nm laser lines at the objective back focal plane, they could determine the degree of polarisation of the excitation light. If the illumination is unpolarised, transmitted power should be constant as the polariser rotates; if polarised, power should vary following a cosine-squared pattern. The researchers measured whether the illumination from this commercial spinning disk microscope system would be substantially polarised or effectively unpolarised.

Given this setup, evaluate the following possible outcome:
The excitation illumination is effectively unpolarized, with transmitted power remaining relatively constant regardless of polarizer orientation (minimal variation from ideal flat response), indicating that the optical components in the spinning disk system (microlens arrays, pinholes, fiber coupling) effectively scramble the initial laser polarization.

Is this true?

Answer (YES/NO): NO